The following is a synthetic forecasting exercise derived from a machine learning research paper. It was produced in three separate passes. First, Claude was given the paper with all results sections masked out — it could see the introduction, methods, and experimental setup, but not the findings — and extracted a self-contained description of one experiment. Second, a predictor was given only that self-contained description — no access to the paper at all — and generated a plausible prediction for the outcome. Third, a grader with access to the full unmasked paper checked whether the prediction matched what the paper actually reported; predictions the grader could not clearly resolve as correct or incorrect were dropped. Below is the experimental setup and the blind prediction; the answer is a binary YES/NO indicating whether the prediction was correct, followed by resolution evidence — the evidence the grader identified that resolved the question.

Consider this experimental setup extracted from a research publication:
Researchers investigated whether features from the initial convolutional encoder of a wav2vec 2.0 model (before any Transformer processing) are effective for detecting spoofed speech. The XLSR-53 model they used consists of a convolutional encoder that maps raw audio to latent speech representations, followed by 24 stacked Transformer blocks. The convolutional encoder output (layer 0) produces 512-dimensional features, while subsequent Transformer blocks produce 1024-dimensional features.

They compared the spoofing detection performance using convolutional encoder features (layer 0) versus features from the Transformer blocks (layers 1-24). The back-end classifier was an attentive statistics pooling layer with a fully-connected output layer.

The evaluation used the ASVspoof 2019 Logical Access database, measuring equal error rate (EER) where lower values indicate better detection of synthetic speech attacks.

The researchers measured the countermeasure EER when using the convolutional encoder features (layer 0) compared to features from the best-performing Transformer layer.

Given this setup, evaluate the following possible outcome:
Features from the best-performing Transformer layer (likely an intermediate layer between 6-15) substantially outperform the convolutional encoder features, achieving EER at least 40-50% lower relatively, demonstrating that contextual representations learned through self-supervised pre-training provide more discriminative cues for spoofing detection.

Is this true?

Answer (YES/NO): NO